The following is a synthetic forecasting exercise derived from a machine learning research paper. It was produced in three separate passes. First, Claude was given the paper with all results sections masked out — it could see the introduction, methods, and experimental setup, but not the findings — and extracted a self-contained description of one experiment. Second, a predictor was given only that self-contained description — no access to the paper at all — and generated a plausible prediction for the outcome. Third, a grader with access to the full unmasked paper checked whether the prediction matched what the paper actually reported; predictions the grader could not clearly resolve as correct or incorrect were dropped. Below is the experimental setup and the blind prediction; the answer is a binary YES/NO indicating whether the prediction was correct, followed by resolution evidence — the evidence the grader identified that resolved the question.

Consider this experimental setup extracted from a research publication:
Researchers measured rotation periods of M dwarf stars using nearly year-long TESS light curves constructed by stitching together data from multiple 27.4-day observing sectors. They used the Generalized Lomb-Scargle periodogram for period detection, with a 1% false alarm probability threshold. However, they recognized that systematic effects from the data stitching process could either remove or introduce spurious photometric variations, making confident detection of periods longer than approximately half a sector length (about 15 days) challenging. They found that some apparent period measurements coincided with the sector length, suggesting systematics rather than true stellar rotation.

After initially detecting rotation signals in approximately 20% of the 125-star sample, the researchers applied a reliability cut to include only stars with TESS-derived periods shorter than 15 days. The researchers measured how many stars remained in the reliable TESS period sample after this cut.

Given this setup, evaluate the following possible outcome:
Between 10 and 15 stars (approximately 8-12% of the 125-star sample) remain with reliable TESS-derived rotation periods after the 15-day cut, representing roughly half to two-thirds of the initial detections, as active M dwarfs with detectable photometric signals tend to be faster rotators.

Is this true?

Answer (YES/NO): YES